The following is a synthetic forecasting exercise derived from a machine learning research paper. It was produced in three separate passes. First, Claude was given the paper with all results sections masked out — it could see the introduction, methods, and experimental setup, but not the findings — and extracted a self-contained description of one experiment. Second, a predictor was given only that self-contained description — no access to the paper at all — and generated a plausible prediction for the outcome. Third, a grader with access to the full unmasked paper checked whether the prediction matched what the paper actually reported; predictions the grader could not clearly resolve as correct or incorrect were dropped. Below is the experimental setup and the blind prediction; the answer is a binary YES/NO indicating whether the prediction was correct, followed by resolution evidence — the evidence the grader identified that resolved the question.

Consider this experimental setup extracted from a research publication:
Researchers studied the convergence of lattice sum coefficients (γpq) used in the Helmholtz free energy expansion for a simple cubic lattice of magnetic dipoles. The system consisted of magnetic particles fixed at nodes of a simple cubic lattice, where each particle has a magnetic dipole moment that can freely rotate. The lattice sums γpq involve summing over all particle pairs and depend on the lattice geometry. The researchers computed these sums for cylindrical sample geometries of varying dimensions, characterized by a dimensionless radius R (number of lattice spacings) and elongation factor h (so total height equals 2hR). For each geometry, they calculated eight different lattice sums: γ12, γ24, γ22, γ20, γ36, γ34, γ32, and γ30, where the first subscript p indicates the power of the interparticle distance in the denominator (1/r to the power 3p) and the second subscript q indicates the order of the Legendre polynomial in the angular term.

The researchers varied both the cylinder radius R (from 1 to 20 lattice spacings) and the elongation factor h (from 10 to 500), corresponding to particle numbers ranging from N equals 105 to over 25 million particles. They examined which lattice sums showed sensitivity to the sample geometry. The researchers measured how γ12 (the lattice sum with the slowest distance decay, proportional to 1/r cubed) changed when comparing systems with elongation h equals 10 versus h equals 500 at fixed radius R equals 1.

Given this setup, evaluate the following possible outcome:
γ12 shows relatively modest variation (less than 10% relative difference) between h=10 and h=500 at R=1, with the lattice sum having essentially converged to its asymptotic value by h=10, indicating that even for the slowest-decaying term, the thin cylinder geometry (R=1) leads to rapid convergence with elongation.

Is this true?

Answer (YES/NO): NO